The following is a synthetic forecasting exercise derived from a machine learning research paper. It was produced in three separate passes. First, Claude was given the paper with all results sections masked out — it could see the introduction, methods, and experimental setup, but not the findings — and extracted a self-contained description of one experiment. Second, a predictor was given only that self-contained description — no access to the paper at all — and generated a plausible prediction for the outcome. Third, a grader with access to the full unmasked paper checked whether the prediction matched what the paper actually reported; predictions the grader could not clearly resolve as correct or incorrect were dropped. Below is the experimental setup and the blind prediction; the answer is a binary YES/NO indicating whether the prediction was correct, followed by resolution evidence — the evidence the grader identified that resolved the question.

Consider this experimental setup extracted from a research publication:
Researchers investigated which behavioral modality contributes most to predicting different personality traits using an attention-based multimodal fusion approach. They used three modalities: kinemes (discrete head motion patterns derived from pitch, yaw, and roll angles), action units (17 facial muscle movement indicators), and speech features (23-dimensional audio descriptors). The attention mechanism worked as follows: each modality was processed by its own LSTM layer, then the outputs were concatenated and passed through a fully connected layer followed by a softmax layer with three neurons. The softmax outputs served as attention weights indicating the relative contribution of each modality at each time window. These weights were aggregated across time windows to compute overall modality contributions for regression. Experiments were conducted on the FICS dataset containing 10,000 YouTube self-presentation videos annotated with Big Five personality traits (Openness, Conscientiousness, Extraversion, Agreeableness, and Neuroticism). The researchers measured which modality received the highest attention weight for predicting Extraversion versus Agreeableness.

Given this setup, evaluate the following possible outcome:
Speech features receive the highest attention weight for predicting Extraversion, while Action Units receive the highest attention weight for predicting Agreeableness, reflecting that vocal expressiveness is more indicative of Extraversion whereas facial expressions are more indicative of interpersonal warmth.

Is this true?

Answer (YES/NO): NO